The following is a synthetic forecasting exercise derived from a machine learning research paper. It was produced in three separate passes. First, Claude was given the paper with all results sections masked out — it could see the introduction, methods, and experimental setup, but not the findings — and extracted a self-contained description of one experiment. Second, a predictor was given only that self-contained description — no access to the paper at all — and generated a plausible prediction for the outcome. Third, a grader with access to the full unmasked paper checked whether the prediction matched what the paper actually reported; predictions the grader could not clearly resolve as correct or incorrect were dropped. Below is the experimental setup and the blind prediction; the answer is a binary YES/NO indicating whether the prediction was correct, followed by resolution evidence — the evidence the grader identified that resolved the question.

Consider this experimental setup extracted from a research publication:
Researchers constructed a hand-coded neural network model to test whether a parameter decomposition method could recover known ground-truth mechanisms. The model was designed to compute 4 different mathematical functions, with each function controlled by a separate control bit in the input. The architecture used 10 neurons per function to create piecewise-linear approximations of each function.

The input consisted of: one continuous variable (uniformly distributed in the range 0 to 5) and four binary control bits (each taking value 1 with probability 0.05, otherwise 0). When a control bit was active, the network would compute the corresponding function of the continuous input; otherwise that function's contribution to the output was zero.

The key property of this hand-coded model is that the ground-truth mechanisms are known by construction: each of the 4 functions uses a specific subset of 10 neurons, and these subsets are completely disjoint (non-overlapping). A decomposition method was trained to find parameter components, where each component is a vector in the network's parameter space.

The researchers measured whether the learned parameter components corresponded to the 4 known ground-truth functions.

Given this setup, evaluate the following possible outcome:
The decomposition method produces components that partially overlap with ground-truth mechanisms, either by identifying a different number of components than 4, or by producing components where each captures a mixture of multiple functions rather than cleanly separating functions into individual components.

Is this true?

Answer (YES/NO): NO